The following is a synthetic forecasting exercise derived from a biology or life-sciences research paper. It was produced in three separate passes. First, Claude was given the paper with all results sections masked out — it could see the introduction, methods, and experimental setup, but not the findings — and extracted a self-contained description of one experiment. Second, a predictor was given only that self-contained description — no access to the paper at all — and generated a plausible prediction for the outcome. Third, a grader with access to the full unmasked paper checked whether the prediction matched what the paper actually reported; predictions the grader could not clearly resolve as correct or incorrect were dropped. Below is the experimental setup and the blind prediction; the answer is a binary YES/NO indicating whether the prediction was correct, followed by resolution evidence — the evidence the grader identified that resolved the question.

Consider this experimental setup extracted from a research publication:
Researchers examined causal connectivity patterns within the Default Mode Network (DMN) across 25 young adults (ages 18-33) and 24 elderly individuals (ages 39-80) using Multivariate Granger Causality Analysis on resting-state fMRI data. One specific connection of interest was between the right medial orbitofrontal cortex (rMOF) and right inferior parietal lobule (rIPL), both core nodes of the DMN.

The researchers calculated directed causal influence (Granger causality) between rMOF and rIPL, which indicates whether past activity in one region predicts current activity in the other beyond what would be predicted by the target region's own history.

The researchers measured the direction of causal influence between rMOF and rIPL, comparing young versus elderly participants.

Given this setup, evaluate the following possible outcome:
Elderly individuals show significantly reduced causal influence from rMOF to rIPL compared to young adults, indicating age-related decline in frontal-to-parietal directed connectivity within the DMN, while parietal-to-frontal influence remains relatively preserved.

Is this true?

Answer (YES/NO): NO